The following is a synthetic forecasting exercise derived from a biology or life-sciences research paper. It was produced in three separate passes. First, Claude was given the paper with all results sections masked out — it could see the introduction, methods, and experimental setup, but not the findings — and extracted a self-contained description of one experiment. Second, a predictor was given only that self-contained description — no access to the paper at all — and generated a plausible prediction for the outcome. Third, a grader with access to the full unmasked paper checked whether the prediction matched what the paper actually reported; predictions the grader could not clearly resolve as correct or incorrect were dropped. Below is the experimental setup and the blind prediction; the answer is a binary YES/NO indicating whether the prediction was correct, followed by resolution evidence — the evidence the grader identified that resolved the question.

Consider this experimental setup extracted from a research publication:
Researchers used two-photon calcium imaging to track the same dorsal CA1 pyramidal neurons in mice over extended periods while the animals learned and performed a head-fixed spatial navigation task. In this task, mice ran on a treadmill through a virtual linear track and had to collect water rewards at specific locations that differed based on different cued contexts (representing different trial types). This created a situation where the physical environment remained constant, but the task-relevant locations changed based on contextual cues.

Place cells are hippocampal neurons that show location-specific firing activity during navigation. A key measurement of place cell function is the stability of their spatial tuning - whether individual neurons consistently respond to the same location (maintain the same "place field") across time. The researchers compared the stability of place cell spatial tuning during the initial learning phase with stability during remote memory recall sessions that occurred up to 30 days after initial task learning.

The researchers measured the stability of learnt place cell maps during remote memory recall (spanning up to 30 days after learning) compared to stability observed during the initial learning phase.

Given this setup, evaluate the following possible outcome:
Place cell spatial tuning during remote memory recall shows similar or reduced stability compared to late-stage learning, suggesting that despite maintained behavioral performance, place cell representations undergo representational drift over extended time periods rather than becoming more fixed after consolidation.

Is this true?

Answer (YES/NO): NO